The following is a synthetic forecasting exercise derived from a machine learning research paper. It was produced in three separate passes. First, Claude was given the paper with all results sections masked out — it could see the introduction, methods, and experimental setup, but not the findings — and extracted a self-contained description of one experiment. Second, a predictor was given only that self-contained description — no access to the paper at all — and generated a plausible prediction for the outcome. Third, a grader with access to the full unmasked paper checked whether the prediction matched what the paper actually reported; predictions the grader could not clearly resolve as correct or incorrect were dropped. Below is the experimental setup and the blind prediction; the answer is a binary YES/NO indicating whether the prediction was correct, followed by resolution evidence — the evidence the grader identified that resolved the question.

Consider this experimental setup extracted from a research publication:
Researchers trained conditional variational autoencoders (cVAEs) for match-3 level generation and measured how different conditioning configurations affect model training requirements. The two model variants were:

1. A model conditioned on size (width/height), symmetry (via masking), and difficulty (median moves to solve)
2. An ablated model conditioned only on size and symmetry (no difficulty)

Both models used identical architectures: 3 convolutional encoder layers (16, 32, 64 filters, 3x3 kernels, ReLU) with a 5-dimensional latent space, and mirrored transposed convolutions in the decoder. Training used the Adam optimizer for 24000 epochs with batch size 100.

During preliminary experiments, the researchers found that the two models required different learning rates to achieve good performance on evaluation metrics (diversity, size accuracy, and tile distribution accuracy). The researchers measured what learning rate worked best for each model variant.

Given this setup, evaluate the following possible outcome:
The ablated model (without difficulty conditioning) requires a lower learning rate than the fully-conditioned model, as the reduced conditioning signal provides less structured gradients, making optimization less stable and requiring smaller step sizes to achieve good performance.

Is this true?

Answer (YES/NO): YES